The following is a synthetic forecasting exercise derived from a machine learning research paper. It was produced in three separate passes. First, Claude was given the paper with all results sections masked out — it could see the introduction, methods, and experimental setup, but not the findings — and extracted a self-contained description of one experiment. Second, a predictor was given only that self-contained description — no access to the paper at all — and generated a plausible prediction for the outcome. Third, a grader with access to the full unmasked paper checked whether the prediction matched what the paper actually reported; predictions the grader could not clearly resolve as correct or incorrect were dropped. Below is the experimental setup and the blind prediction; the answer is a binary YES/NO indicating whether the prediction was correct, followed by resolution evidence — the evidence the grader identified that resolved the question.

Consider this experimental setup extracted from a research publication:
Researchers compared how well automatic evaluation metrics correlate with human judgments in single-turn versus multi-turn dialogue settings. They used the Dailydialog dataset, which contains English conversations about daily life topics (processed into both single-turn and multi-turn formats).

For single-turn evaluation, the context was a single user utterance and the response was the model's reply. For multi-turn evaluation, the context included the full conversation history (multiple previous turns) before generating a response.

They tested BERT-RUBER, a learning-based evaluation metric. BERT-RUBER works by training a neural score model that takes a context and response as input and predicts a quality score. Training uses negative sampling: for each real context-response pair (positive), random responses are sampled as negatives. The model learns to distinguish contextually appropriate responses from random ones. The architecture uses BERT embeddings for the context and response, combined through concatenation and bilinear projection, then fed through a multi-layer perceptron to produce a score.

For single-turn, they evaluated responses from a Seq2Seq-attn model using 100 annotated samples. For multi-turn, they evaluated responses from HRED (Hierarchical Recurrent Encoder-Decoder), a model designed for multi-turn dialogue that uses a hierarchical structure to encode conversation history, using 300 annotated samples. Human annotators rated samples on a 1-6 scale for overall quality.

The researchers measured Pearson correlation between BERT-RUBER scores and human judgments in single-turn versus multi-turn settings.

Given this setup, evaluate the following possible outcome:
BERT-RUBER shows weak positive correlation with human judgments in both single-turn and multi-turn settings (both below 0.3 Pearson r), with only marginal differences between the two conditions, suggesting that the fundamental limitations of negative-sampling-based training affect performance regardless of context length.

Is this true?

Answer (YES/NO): NO